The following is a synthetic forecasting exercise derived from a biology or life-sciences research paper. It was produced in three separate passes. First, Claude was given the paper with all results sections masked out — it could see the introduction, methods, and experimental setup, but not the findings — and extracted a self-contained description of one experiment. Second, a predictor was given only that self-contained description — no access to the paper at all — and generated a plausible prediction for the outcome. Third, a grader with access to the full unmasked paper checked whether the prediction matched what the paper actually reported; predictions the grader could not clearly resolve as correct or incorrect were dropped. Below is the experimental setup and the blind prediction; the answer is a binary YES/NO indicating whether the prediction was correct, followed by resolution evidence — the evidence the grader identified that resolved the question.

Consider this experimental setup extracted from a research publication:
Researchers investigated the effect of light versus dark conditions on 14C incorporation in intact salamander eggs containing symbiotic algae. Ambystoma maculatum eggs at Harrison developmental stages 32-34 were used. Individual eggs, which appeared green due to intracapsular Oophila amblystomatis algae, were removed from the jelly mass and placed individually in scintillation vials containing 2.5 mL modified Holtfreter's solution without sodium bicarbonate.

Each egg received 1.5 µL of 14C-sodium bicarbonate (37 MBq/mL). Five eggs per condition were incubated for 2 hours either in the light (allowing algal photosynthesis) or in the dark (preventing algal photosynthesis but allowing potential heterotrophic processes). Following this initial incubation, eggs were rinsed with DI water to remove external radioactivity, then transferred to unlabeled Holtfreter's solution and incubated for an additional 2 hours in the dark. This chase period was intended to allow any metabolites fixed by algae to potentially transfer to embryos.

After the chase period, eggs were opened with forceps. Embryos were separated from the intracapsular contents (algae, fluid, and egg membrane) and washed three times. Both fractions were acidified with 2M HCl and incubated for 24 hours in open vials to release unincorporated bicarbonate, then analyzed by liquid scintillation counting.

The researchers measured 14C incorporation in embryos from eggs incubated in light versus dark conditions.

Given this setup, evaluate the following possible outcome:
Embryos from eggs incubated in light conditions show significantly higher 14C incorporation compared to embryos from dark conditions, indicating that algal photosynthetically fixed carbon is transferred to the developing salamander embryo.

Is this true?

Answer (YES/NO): NO